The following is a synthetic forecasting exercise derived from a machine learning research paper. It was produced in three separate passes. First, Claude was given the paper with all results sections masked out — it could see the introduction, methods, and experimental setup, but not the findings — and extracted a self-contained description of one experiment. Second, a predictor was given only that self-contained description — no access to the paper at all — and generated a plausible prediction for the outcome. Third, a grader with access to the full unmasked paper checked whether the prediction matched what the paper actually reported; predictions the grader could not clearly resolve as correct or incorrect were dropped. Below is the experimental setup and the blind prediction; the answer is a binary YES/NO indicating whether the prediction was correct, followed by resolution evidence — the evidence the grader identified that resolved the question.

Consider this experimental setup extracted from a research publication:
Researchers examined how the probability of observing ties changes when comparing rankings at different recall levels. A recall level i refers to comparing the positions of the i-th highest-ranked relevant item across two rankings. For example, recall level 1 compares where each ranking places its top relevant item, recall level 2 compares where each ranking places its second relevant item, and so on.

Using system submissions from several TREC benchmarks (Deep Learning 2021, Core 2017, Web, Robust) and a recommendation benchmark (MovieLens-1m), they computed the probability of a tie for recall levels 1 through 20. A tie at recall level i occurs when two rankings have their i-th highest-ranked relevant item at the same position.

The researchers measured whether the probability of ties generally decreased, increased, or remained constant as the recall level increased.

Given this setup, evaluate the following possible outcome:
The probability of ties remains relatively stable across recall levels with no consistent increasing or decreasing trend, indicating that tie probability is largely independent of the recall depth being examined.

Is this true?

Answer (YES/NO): NO